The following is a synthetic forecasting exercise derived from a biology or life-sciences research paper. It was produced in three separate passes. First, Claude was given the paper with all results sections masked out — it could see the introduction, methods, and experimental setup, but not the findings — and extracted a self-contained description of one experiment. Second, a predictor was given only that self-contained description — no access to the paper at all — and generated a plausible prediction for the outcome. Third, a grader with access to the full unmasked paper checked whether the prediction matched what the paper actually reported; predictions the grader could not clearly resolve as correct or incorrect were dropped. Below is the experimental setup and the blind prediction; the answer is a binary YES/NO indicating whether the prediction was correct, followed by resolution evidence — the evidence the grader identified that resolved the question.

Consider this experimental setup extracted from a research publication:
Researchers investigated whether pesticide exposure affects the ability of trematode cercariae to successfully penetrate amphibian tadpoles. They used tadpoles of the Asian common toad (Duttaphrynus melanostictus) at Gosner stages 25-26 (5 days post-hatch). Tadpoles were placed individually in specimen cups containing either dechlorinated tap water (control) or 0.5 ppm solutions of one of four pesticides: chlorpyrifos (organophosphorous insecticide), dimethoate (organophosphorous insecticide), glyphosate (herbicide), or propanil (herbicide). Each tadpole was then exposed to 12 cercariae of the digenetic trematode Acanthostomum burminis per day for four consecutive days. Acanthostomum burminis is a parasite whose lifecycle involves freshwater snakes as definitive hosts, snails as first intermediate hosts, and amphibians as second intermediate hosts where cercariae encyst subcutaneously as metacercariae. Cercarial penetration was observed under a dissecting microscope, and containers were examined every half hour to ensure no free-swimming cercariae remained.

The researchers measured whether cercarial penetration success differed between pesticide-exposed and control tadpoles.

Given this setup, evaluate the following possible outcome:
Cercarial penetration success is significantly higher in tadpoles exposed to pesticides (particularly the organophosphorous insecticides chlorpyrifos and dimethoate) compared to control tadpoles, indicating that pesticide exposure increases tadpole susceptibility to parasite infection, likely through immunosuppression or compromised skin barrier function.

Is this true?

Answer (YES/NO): NO